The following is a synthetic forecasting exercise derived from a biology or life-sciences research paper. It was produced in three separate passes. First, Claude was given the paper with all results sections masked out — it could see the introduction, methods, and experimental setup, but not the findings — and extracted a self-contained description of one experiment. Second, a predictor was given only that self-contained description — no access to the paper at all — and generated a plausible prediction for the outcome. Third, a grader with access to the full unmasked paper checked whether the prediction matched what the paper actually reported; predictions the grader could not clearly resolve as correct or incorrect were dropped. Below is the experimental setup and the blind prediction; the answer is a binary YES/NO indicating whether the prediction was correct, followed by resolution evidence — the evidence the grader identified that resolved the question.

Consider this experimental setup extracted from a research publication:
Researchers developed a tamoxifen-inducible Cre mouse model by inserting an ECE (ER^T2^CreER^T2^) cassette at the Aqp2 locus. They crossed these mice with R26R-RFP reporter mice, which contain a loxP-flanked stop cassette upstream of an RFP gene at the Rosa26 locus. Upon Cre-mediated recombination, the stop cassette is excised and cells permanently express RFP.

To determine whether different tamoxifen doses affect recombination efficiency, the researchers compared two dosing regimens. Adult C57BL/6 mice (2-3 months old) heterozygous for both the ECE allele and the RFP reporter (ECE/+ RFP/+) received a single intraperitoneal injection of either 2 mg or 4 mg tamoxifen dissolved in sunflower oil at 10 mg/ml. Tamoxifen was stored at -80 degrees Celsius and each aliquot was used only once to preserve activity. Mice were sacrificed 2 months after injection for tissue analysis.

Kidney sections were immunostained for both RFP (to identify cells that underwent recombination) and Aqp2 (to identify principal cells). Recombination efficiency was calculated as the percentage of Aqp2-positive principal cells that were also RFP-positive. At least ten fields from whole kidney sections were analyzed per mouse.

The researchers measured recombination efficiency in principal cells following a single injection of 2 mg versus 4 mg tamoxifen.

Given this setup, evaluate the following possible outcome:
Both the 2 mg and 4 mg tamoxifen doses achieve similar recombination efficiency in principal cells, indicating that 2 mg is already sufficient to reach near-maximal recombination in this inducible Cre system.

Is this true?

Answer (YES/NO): NO